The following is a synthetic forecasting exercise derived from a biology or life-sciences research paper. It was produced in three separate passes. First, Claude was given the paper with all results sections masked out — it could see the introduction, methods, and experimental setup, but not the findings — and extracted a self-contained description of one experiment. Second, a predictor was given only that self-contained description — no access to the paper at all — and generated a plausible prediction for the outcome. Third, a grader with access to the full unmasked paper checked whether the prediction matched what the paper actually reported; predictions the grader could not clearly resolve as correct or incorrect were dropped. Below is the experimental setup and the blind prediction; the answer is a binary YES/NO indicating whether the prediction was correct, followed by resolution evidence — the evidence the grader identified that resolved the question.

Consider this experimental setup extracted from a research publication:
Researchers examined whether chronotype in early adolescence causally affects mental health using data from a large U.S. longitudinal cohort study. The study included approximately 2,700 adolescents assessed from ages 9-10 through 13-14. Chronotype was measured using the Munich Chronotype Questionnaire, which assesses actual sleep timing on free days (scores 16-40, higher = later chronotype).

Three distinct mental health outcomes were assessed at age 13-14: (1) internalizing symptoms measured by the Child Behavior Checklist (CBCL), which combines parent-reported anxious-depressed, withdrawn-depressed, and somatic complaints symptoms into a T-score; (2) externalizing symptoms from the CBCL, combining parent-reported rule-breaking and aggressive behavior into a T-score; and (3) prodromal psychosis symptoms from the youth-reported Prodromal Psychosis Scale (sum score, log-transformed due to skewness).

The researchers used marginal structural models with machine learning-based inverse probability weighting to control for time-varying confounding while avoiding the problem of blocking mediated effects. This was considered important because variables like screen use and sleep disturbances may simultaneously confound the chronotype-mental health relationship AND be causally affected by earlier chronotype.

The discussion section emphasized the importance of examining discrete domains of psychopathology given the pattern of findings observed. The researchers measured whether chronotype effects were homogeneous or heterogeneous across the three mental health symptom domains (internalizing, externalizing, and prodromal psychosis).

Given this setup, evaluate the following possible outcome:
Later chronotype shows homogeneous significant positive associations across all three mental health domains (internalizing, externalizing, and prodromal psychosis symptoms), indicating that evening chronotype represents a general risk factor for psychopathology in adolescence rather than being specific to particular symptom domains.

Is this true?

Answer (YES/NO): NO